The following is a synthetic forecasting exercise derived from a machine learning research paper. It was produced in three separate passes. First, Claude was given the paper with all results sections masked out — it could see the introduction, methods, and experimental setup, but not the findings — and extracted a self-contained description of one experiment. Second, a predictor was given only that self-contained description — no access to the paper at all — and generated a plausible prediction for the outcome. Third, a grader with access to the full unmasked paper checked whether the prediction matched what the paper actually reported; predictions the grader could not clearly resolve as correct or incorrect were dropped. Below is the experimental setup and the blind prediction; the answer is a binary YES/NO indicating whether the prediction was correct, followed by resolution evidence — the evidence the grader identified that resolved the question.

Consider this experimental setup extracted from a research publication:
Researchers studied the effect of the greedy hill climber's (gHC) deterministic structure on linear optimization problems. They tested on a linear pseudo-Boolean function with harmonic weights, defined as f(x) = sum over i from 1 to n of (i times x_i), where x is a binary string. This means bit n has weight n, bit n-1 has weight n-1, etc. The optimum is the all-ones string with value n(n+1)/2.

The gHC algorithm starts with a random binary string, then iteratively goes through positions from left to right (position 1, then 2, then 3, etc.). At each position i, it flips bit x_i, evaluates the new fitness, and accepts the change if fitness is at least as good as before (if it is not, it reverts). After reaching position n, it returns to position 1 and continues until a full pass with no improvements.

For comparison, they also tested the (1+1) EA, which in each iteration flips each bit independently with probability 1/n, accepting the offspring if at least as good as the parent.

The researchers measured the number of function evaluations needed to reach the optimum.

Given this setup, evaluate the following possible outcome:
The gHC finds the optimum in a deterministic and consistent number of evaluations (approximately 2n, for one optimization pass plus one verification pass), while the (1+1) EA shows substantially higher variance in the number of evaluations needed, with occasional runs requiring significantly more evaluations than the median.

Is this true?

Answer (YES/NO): NO